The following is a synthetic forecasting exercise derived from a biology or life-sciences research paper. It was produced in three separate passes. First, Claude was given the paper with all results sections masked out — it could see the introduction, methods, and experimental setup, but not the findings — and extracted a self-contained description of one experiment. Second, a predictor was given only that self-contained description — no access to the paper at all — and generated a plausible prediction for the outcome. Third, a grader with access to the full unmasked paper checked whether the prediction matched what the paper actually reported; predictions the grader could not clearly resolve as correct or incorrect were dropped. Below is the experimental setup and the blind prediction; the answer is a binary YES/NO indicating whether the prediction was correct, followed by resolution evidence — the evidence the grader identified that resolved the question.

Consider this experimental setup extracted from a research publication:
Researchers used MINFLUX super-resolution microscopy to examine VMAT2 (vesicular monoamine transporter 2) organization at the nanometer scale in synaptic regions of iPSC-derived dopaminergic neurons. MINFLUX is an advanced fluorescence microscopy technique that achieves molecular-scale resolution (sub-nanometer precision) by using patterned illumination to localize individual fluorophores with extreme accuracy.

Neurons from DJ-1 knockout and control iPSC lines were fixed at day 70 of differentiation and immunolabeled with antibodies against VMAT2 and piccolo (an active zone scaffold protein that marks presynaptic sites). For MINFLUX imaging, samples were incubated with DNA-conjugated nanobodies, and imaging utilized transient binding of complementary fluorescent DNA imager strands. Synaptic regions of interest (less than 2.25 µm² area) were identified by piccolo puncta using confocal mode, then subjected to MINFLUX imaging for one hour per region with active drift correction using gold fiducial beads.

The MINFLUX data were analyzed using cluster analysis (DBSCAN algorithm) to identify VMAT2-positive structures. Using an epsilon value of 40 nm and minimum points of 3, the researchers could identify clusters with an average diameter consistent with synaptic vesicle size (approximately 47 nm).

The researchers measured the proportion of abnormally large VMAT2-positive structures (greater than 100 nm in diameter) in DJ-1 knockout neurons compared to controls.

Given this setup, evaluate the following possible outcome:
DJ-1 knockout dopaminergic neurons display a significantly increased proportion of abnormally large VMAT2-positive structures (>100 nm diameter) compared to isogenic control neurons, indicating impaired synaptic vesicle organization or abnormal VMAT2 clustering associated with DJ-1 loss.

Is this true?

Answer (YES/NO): YES